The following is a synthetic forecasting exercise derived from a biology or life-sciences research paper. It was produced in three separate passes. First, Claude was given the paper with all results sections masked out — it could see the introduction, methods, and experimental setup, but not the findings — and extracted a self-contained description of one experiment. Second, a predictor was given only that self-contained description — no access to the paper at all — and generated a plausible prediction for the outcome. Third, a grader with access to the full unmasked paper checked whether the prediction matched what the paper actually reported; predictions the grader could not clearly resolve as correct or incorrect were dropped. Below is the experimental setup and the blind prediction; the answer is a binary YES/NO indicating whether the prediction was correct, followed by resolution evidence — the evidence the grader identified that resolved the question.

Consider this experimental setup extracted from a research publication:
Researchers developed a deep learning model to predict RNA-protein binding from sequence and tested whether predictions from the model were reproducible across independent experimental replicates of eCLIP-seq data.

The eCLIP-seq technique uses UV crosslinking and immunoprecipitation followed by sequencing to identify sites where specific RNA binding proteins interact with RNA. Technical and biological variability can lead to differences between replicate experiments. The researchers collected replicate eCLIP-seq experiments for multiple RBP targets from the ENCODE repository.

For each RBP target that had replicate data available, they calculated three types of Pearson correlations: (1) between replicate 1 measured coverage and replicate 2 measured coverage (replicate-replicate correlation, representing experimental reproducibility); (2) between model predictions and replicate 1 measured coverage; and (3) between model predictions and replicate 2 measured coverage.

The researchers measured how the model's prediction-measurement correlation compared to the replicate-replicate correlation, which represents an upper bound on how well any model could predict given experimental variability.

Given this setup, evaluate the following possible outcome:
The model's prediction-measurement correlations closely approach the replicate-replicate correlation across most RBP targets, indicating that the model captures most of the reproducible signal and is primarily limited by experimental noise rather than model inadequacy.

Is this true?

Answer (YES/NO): YES